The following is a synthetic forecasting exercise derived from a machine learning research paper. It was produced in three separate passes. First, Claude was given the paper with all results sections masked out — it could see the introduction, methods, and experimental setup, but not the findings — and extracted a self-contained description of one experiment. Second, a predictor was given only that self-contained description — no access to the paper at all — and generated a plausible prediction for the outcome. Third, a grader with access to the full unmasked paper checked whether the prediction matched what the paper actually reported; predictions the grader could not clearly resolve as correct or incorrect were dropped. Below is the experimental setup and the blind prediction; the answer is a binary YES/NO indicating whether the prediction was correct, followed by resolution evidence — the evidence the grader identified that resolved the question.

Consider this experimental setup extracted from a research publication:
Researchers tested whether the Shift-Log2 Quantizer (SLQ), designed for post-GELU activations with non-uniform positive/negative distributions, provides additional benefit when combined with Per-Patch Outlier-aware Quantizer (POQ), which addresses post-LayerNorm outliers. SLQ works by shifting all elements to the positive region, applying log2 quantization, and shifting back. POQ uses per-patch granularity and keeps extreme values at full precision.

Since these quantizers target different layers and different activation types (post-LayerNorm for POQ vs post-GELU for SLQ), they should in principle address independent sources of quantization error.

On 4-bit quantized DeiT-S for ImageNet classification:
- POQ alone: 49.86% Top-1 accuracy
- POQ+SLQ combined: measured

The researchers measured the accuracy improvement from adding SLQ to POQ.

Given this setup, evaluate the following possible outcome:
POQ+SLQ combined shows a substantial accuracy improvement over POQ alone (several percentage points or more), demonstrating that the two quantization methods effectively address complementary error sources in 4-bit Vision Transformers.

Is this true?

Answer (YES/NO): YES